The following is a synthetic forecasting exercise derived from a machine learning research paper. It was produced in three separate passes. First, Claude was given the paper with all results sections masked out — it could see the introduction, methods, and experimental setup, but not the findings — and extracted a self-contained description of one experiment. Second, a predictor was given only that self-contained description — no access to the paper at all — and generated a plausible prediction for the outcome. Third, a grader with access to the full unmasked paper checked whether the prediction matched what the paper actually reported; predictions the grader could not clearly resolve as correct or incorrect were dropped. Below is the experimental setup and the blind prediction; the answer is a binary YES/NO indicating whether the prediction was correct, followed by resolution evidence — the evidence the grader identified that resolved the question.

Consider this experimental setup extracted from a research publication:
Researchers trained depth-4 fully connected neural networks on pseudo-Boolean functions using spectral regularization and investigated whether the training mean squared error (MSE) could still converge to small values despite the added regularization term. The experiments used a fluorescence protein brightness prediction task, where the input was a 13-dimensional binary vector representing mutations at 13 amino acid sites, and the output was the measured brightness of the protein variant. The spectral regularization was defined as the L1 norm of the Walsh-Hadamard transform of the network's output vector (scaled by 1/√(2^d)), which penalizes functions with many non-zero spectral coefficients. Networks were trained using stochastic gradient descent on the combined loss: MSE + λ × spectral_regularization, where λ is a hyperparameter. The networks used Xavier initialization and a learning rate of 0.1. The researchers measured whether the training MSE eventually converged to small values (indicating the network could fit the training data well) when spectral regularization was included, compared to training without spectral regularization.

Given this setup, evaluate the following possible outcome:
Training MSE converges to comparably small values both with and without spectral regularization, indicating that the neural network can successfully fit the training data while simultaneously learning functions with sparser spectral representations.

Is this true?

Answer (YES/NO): YES